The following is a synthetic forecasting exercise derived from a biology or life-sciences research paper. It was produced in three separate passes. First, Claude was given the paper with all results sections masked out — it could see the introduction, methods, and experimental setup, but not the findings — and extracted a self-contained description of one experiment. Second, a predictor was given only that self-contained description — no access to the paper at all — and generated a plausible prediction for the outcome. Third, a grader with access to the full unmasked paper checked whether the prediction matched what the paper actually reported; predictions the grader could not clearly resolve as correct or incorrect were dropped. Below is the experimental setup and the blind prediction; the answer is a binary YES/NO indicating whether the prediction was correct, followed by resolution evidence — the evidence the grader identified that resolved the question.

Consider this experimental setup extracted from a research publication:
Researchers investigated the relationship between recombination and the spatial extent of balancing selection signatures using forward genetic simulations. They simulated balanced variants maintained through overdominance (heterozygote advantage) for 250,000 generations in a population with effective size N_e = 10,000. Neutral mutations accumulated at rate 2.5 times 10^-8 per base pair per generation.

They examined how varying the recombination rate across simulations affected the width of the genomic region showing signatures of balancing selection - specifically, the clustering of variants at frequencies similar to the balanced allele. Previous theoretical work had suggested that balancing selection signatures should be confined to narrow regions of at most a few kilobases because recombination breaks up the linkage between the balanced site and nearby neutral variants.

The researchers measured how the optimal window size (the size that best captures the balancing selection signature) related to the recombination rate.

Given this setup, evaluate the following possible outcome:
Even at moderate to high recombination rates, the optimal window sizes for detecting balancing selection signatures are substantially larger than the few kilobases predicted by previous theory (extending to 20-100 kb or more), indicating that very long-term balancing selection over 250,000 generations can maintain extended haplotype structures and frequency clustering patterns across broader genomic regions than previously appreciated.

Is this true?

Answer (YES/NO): NO